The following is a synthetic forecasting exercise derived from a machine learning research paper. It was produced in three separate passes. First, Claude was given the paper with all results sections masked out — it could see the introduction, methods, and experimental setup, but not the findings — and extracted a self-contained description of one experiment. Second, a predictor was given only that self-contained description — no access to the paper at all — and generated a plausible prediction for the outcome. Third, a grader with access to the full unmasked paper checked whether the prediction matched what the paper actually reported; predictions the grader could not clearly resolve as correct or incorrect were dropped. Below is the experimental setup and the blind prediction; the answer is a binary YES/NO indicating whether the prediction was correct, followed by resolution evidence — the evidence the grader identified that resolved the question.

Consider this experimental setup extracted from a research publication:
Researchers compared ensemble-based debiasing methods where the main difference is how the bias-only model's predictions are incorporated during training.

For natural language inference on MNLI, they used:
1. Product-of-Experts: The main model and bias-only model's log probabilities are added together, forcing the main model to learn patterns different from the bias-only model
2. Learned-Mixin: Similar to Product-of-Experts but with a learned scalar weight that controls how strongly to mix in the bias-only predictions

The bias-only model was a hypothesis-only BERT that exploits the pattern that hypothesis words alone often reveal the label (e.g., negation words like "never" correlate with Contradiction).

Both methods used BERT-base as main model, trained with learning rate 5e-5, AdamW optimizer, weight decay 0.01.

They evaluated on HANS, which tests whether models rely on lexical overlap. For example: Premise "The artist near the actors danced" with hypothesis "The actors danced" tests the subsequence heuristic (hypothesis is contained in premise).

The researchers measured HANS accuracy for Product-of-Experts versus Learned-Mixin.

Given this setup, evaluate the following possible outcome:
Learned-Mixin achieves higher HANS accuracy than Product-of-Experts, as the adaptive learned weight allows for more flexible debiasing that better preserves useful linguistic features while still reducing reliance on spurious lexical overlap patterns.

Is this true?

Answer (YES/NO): NO